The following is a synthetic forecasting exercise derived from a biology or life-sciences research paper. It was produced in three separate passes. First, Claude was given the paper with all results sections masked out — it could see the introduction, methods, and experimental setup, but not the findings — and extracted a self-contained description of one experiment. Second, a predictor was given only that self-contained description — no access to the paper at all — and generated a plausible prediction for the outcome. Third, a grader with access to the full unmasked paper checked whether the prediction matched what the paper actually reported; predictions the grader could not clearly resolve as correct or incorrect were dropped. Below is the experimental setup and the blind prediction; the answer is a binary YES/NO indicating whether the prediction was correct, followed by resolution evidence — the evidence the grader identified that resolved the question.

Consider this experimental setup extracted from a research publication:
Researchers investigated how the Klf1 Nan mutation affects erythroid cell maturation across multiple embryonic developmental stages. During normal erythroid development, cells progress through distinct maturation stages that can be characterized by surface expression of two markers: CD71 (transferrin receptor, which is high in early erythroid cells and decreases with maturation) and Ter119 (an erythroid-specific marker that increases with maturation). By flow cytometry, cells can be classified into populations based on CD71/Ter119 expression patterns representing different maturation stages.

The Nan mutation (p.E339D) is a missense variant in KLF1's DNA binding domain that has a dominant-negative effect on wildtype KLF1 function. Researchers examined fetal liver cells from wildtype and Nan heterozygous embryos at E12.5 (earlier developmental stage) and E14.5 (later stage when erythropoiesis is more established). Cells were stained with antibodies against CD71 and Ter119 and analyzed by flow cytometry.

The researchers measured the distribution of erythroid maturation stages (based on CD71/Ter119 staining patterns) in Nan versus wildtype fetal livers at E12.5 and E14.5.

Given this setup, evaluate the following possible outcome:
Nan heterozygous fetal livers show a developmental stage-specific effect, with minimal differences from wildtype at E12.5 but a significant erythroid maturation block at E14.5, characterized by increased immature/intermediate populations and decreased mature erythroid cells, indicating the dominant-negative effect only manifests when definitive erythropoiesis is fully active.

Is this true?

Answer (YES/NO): NO